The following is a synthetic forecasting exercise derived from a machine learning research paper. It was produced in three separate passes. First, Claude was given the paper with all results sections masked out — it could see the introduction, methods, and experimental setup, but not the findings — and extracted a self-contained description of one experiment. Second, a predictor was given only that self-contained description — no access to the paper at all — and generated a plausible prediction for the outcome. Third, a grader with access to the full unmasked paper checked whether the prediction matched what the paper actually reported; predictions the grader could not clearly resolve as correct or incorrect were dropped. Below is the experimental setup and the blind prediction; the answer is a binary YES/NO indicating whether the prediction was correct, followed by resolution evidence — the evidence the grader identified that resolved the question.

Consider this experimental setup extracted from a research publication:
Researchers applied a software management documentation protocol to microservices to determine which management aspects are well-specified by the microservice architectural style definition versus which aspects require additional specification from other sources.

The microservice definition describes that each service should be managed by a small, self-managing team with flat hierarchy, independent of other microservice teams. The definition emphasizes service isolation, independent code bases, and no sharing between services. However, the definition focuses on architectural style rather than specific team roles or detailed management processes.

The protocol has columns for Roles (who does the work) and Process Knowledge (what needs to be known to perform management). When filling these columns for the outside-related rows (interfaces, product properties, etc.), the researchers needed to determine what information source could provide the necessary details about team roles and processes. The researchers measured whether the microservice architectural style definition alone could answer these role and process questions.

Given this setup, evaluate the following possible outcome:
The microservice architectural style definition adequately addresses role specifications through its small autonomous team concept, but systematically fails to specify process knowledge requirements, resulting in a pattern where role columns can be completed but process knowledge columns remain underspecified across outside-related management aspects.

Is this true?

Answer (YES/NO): NO